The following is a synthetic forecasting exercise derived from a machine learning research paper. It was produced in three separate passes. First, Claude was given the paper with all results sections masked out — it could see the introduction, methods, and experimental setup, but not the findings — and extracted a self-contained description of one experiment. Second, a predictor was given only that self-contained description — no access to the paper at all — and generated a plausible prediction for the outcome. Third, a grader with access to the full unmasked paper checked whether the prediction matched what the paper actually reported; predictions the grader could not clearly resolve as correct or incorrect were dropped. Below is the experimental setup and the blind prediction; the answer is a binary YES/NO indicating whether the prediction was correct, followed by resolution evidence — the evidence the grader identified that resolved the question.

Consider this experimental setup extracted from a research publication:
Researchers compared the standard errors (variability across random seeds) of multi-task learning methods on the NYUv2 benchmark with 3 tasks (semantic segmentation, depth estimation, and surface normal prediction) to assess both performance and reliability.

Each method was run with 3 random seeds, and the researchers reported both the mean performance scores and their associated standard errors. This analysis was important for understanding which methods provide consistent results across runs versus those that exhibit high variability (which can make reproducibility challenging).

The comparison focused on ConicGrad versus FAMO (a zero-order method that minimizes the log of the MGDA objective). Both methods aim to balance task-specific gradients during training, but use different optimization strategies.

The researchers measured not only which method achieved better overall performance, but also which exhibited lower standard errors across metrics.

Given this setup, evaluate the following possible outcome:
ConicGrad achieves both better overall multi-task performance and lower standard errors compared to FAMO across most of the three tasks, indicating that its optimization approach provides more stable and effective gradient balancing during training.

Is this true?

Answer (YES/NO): YES